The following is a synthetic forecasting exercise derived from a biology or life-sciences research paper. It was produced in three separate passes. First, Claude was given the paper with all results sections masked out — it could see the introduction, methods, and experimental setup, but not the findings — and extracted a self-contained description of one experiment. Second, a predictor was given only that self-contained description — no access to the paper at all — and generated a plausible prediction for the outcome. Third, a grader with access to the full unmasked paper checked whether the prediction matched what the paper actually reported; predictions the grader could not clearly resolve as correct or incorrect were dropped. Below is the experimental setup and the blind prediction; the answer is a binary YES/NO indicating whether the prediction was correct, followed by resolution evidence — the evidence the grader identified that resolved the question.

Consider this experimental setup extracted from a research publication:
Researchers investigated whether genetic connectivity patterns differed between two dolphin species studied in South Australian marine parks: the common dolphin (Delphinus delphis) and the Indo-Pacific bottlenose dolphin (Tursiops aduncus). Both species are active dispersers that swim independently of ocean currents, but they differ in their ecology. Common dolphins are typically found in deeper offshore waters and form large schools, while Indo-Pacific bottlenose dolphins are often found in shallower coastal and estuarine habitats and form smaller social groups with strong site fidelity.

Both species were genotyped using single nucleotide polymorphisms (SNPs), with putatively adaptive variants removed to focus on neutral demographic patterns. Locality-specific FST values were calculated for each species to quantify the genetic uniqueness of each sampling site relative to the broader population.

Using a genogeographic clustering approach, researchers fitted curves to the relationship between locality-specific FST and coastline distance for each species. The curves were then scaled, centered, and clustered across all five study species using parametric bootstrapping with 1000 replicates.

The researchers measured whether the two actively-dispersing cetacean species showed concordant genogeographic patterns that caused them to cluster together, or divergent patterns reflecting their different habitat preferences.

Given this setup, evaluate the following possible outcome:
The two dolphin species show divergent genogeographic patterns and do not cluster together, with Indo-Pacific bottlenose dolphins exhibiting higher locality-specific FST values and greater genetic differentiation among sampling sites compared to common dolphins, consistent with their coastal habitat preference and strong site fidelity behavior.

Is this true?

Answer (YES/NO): NO